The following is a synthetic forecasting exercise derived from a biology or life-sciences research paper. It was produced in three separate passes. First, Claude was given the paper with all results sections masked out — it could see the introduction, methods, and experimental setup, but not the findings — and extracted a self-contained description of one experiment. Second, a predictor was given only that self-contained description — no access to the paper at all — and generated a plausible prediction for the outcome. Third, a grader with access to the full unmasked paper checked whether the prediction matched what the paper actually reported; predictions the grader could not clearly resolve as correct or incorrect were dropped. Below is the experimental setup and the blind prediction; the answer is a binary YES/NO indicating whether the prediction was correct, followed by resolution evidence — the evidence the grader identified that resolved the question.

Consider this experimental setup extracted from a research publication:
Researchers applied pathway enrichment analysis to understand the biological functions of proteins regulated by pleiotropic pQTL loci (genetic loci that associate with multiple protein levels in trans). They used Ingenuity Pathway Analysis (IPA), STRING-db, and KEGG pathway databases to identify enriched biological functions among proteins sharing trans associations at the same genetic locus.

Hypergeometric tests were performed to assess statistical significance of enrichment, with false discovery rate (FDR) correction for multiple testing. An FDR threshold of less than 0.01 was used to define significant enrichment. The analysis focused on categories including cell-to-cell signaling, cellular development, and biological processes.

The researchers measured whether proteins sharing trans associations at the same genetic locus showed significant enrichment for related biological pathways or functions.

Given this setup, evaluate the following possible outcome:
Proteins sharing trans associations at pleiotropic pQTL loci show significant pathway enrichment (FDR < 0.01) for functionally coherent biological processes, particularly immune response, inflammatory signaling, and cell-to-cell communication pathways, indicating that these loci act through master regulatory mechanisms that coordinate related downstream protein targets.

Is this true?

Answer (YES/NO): YES